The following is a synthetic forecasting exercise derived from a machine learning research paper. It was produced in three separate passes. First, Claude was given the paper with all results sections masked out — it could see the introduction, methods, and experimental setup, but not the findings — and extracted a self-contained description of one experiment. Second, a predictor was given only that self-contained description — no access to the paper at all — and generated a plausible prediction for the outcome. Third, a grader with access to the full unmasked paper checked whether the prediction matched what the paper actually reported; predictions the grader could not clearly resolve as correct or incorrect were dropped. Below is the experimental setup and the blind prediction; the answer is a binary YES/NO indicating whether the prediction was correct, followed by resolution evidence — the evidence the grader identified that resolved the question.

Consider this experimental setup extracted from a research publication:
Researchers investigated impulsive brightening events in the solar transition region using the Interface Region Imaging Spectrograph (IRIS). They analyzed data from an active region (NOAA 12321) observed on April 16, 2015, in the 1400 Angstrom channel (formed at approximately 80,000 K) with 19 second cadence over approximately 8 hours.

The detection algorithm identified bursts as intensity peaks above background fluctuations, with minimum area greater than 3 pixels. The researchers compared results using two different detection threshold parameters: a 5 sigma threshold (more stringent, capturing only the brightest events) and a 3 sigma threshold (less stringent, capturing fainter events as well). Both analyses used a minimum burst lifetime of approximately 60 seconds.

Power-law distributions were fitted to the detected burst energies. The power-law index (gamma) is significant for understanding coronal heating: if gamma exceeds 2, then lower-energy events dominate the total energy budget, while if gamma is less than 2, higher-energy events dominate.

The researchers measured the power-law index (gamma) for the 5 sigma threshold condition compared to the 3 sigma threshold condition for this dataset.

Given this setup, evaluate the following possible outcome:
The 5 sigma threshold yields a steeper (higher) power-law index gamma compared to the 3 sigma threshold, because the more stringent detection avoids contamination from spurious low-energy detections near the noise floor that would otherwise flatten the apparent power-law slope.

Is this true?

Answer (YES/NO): NO